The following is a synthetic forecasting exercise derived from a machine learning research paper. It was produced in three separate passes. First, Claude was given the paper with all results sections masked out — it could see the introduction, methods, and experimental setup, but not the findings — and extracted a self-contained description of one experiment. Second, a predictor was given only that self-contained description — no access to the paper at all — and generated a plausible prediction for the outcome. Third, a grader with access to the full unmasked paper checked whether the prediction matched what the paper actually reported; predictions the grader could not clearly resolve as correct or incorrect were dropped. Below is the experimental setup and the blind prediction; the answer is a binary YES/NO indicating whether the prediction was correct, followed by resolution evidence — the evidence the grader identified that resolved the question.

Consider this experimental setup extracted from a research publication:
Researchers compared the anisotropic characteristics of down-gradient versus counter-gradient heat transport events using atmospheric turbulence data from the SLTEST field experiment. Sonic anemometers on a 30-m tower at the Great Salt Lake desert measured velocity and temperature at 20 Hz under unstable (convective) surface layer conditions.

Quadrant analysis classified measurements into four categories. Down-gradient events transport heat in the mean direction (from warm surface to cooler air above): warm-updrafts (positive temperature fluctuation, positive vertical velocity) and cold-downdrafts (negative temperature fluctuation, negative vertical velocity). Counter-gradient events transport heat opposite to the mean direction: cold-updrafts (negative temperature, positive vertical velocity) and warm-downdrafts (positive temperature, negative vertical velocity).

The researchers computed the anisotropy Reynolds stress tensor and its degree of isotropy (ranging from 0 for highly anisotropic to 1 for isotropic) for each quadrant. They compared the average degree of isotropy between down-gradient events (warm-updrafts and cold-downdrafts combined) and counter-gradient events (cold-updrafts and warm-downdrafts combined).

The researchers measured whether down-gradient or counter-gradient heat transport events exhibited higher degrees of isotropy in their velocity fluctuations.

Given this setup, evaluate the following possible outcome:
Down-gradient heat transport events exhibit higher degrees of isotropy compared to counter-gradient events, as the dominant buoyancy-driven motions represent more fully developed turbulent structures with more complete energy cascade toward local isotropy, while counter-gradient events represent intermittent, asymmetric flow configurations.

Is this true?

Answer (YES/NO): YES